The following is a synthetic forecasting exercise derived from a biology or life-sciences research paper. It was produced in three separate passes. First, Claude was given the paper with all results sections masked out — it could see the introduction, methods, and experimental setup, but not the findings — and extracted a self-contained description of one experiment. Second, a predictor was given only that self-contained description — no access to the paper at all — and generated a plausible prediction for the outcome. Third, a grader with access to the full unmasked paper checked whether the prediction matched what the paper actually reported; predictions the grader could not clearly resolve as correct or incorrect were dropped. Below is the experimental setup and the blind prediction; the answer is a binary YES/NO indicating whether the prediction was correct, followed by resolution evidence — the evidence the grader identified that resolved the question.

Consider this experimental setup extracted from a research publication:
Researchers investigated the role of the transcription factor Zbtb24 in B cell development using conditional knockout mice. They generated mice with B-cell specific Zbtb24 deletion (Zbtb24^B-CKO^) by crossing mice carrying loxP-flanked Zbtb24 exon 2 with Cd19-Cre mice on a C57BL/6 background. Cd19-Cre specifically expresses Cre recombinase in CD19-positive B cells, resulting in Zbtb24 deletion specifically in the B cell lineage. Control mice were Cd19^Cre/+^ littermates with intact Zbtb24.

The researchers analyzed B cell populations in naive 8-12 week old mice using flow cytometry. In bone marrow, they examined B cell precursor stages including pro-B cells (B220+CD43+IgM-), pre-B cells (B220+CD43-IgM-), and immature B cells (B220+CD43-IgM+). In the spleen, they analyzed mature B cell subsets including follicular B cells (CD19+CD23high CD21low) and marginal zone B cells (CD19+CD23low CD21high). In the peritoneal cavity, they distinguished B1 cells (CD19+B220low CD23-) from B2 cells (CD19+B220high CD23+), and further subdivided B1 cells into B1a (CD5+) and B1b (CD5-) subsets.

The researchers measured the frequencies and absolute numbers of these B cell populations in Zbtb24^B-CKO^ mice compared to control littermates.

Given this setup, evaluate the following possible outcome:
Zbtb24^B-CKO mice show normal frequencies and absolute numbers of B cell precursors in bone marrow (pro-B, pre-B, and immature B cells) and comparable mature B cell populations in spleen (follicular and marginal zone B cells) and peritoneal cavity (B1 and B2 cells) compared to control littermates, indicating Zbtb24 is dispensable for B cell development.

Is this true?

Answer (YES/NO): YES